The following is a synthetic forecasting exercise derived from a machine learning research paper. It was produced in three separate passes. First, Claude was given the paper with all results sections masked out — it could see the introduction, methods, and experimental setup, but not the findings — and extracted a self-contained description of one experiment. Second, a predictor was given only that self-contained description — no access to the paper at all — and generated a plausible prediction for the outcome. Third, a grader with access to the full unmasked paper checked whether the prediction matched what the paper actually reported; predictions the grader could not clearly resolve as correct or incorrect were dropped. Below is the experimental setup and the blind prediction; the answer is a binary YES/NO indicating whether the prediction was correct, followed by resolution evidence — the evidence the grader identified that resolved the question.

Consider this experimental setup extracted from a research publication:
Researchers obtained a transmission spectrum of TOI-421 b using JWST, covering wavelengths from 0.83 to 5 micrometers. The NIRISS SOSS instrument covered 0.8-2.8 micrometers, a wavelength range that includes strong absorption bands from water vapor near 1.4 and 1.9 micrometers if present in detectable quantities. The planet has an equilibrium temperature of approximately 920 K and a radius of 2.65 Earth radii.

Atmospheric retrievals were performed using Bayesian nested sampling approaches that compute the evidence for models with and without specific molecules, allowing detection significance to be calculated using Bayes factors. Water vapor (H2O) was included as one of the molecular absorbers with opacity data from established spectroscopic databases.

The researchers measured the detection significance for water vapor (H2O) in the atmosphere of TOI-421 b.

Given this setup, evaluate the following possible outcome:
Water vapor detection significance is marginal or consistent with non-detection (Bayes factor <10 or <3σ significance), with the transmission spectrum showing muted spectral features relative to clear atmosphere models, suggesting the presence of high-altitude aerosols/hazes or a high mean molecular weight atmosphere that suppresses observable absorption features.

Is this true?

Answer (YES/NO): NO